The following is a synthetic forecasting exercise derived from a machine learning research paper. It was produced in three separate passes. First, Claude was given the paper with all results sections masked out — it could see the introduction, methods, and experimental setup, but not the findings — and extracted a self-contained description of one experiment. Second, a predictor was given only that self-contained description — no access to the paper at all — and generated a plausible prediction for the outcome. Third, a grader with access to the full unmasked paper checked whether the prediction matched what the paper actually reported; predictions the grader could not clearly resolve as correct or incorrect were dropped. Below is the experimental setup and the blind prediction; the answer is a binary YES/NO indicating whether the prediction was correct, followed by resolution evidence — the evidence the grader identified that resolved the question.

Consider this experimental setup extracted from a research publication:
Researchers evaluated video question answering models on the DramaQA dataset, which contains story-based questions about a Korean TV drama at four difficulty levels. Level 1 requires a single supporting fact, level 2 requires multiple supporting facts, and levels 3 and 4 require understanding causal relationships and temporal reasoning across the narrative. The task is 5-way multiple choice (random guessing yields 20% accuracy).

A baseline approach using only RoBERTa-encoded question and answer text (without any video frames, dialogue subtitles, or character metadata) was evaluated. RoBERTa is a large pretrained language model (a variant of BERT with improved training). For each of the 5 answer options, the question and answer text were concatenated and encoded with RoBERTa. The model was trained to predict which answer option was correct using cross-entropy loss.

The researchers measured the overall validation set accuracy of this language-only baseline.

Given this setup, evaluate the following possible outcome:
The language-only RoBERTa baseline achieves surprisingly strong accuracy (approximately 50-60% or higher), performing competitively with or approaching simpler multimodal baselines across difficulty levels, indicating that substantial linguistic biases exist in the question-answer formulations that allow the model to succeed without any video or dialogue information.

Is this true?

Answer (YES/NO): NO